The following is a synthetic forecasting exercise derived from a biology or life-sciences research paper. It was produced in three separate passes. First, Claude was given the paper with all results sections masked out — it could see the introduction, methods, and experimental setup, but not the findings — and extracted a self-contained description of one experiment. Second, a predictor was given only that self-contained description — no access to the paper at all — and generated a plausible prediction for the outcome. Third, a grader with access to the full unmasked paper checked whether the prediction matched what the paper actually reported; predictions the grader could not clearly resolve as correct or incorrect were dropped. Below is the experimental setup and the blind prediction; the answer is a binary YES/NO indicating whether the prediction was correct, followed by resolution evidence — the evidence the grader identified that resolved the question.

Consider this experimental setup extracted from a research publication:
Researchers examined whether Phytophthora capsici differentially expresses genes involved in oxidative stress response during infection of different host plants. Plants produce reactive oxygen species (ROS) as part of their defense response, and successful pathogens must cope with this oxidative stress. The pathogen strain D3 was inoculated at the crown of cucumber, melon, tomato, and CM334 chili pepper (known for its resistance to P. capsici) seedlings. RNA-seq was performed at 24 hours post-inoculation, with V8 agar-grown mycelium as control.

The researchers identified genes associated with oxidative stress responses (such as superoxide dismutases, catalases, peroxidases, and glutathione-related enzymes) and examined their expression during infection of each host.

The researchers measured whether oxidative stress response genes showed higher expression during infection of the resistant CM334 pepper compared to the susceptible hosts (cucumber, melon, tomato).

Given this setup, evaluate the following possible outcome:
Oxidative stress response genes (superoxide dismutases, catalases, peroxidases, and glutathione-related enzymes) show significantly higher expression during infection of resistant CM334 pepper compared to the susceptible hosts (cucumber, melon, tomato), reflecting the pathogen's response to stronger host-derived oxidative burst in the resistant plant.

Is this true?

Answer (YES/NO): NO